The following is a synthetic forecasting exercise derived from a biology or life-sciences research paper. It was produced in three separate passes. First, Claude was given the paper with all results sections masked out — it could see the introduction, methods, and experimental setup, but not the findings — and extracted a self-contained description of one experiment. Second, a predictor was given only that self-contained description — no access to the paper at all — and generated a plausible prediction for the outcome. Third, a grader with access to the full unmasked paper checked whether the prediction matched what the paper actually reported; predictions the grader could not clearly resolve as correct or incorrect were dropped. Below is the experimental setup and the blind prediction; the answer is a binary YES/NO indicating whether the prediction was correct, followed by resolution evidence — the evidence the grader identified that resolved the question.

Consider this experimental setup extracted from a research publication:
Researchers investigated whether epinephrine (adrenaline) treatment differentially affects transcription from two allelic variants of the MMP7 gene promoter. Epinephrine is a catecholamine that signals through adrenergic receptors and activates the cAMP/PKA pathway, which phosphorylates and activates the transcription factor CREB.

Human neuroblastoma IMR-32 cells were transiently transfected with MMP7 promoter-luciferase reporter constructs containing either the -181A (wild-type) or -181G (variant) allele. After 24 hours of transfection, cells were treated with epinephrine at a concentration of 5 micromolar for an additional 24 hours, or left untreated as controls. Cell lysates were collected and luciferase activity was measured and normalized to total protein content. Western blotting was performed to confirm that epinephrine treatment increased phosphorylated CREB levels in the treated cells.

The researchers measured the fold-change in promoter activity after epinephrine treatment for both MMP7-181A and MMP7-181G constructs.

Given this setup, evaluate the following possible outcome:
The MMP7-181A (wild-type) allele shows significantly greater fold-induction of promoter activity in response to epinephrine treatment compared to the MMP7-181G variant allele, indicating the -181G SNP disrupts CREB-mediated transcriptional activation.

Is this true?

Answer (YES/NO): NO